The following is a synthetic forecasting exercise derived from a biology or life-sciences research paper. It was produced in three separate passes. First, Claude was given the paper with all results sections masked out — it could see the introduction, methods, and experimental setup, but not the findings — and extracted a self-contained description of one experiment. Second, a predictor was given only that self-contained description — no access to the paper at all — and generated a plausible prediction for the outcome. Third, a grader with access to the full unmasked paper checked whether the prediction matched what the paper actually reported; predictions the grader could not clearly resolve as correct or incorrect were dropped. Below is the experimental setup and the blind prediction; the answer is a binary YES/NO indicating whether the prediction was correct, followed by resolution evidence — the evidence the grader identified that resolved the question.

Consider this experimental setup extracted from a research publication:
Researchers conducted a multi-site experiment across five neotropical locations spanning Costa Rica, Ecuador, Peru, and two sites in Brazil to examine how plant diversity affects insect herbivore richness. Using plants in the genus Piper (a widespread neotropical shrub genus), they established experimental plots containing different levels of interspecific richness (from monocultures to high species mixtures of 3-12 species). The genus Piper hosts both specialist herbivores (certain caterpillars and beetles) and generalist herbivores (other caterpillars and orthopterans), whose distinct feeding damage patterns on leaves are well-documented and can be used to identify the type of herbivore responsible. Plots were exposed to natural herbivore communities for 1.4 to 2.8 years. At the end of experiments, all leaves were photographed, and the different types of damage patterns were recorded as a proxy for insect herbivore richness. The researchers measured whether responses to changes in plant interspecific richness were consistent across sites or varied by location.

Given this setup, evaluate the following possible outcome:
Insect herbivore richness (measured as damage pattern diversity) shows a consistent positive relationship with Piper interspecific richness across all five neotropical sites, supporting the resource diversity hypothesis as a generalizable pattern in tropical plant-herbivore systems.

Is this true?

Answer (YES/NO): NO